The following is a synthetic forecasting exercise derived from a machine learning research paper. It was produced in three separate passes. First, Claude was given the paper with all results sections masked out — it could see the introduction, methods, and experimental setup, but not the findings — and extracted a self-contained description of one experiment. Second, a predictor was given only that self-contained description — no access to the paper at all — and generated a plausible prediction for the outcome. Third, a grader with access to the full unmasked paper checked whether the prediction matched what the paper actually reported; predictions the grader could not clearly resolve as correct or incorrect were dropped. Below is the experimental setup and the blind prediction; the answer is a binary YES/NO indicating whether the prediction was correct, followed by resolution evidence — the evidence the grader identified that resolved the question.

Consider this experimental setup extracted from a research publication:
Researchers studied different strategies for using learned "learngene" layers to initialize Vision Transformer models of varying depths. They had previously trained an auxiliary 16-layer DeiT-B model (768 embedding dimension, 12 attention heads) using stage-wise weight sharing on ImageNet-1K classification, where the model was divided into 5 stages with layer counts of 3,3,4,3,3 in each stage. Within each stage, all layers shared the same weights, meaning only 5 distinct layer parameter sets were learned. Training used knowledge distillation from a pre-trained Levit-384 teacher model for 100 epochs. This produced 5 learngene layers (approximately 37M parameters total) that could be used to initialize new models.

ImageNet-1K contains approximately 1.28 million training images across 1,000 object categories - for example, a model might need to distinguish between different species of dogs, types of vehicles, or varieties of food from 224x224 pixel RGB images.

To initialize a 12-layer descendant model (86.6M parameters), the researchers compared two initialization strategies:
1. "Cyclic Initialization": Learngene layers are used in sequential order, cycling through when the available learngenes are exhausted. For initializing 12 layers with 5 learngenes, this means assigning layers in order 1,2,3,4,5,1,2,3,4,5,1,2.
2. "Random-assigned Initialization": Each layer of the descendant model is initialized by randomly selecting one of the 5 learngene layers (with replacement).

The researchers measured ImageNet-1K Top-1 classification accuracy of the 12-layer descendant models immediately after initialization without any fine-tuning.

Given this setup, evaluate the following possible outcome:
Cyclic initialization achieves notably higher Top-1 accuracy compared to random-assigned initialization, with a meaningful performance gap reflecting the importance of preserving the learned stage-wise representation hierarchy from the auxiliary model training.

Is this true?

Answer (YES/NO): YES